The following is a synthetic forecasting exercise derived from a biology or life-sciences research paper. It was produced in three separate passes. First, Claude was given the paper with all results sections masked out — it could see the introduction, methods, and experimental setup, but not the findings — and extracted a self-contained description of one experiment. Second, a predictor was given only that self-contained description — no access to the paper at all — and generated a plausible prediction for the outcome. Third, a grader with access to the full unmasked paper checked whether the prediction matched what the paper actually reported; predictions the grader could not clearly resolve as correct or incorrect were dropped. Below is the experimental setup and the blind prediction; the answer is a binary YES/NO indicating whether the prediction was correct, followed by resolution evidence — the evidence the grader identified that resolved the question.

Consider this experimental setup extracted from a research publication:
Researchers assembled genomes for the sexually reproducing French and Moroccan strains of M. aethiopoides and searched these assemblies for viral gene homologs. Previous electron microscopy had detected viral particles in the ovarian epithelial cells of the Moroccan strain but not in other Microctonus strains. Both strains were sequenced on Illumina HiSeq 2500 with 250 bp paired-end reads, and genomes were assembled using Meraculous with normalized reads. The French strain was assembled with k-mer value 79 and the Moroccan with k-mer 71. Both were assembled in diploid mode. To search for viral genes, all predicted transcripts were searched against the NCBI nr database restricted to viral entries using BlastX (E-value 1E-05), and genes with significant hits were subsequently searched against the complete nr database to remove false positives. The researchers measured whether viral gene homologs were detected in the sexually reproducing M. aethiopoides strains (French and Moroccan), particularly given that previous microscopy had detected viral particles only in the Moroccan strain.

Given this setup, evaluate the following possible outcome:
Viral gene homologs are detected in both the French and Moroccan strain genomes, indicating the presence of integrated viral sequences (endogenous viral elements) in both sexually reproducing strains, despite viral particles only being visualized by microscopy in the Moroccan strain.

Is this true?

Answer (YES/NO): YES